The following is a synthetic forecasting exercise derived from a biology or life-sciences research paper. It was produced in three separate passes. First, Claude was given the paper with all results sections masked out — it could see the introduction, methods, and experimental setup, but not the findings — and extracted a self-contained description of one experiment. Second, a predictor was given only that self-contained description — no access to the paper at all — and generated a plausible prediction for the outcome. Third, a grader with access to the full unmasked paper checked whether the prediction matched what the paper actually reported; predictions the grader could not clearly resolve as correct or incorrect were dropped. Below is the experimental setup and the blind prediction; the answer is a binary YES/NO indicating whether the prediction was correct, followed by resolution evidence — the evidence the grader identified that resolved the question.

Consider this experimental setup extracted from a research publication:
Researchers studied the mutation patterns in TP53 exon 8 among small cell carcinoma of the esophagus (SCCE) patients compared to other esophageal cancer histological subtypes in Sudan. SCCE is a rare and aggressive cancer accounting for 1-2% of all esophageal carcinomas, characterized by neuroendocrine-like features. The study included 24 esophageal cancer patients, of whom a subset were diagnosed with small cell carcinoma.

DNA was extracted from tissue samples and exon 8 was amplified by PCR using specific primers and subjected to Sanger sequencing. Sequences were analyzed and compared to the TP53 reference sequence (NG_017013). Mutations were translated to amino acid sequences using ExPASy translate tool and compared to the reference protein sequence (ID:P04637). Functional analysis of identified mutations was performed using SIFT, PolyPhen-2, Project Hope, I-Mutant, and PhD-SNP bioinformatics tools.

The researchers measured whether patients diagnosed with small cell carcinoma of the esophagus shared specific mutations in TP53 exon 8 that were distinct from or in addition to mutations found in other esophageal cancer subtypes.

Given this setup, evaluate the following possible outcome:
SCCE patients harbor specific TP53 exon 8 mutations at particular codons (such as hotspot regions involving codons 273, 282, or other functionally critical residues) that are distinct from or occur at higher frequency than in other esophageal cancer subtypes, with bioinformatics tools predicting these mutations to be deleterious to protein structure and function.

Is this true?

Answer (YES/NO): NO